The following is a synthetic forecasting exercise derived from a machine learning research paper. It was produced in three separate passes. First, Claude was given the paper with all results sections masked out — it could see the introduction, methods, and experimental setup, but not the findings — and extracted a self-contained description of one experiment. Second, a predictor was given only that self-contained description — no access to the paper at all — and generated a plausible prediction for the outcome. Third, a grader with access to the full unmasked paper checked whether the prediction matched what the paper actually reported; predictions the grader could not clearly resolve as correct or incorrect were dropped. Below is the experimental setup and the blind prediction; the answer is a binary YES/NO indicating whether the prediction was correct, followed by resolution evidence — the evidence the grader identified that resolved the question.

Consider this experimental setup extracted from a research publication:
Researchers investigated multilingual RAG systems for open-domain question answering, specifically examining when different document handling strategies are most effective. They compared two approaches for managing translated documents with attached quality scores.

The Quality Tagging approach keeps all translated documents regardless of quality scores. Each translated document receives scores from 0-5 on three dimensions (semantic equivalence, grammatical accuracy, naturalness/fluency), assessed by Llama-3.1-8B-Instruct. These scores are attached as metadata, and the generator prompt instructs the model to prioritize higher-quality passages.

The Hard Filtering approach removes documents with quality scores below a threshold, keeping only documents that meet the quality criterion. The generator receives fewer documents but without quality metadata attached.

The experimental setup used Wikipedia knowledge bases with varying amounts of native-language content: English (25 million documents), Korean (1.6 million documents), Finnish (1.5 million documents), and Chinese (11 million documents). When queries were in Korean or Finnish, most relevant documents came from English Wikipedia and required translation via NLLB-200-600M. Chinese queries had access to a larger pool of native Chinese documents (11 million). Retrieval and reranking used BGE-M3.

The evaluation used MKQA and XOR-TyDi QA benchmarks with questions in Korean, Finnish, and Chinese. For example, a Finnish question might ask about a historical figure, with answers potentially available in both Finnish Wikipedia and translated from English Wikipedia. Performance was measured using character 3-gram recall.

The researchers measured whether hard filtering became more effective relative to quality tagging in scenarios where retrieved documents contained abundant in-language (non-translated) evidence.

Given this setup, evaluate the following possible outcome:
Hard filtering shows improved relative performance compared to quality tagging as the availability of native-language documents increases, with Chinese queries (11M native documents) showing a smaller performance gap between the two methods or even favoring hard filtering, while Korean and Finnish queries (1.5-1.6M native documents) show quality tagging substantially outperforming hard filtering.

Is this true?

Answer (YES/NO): NO